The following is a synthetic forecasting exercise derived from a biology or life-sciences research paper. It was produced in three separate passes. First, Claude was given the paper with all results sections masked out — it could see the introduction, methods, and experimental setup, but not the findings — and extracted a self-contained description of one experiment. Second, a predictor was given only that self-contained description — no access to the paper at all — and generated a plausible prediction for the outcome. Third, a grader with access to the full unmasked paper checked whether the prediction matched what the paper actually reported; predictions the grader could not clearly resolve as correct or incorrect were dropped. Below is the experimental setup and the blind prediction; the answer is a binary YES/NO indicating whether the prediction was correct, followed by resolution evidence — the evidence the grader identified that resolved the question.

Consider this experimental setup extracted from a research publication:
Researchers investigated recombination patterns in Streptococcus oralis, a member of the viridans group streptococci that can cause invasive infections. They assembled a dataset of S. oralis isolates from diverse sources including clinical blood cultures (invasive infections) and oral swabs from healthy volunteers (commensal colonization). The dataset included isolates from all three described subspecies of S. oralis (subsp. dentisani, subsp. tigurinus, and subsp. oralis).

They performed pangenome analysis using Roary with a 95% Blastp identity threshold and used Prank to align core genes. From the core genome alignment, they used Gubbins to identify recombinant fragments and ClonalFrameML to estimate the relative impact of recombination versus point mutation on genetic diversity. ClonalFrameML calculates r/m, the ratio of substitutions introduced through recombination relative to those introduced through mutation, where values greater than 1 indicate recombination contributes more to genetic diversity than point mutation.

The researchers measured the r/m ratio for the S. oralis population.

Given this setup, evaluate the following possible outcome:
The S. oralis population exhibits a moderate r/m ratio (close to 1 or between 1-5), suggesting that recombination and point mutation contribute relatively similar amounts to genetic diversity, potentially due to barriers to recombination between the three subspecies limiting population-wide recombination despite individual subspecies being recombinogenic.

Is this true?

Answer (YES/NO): NO